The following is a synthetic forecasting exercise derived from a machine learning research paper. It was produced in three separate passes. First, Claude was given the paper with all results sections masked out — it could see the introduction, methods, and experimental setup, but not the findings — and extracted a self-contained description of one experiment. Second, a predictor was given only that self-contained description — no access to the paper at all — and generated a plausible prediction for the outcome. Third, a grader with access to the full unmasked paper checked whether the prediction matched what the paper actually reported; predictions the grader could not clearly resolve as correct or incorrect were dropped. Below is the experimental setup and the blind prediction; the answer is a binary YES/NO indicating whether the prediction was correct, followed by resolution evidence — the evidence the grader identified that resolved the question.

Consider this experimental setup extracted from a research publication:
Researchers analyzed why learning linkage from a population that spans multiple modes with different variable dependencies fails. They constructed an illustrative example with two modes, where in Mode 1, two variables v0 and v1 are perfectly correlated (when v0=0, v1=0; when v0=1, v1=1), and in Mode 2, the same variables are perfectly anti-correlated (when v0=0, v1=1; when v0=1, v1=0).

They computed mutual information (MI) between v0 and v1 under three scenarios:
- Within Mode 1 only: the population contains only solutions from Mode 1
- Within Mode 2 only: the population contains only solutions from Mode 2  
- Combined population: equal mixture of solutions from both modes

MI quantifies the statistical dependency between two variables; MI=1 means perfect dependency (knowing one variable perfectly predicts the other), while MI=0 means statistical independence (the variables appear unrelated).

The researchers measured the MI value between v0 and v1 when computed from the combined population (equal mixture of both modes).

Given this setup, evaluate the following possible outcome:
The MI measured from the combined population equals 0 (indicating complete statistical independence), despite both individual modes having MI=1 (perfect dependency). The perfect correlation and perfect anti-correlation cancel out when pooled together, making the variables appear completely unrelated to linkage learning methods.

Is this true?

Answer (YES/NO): YES